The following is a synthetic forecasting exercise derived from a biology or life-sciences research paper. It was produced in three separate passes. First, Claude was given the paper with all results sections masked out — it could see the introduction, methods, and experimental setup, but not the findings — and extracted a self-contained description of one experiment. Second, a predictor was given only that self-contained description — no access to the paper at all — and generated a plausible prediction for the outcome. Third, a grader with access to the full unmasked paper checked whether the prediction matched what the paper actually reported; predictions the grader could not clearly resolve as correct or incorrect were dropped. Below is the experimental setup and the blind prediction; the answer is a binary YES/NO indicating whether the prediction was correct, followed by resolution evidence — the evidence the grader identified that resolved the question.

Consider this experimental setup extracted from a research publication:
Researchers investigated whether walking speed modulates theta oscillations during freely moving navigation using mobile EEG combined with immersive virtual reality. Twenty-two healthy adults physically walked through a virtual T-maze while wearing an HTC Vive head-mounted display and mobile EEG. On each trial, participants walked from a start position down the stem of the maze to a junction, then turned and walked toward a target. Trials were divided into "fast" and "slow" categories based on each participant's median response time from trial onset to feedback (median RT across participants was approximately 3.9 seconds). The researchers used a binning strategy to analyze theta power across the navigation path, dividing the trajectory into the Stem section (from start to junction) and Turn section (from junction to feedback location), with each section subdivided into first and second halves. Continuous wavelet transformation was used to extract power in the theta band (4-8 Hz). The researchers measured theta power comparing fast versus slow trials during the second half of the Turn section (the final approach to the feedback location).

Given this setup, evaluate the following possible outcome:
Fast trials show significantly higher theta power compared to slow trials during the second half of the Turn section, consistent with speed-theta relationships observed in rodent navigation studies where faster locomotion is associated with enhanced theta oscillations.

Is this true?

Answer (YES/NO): YES